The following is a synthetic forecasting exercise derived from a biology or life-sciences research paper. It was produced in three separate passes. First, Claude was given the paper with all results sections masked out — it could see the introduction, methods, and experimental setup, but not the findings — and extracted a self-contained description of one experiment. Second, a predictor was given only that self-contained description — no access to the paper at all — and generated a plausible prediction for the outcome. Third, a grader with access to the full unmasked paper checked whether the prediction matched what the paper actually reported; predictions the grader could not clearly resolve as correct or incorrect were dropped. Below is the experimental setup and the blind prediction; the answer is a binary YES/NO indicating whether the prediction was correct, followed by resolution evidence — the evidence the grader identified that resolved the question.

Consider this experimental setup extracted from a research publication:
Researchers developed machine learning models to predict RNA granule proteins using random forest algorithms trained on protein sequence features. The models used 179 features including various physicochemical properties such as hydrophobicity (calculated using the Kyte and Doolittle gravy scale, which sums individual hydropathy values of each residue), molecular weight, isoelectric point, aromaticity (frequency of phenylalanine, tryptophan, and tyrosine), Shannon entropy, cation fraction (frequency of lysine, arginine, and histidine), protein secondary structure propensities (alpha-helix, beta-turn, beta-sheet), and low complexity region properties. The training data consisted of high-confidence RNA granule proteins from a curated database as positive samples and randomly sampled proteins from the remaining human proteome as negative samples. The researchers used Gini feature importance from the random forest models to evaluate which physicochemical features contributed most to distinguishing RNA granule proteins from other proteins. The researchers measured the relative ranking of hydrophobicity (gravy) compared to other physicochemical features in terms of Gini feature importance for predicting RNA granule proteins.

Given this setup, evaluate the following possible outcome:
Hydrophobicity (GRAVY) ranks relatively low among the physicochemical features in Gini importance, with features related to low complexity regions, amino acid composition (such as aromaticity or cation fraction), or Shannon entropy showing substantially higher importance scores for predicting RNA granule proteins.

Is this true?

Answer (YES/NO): NO